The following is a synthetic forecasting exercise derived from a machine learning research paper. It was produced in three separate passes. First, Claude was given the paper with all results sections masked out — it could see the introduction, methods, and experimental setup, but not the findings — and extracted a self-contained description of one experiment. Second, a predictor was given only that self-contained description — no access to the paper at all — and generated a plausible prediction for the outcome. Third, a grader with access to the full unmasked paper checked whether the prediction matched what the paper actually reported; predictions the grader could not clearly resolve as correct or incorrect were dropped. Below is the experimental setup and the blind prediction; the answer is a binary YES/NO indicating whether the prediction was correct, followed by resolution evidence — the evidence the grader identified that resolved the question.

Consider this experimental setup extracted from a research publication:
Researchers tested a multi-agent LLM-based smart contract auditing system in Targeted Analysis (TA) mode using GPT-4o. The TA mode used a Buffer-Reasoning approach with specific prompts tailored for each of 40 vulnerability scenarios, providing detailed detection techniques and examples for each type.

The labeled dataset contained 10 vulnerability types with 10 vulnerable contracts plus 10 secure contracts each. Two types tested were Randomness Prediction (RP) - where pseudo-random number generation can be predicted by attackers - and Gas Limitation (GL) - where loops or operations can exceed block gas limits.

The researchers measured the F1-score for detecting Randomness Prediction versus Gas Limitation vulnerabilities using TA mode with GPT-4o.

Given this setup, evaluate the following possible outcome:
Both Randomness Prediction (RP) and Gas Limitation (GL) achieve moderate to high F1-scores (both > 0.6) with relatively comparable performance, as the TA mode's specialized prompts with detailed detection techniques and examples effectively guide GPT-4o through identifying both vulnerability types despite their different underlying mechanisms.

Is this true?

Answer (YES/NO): YES